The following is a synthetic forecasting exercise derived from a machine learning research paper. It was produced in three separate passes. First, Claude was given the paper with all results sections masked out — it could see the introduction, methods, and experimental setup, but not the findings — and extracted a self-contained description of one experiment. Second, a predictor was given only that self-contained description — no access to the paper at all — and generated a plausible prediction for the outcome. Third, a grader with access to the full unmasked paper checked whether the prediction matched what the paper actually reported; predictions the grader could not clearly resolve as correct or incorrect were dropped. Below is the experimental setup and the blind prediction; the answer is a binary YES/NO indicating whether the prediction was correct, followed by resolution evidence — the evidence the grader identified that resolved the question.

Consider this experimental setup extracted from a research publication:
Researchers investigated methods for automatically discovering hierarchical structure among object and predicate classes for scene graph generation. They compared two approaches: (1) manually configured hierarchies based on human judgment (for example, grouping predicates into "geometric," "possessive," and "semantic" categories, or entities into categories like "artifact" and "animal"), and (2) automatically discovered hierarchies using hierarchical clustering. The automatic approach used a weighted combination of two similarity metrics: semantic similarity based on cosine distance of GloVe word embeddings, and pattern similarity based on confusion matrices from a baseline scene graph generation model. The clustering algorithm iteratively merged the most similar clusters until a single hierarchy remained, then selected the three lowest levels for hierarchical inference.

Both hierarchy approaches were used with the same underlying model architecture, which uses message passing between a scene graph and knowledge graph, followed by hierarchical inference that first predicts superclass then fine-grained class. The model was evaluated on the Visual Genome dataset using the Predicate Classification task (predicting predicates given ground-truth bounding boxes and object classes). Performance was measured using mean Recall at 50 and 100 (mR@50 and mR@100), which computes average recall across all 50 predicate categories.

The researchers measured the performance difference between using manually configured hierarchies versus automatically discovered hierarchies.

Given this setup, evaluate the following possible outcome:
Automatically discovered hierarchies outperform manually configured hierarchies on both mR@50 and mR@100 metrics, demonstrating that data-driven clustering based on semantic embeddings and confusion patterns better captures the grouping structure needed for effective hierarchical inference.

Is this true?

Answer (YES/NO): YES